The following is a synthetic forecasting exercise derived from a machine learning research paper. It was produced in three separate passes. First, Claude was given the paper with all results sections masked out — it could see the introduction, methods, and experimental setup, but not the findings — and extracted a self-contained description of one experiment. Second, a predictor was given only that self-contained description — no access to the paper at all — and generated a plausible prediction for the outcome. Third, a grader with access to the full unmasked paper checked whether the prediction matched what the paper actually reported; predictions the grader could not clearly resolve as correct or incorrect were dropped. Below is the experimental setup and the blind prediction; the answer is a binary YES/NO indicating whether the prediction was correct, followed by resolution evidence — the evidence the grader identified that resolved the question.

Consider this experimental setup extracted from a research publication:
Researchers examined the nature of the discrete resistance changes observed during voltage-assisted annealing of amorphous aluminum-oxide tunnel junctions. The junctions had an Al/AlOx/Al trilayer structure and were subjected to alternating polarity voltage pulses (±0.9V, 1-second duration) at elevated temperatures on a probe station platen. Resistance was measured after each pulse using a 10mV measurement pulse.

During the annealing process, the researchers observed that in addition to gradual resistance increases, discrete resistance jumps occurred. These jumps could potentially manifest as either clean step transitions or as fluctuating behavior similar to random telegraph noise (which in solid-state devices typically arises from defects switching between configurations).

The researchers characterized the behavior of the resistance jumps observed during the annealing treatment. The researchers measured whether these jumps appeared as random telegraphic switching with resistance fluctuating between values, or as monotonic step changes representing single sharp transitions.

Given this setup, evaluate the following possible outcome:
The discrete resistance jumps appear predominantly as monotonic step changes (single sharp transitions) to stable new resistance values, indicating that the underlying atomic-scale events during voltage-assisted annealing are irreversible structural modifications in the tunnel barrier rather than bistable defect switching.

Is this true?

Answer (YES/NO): NO